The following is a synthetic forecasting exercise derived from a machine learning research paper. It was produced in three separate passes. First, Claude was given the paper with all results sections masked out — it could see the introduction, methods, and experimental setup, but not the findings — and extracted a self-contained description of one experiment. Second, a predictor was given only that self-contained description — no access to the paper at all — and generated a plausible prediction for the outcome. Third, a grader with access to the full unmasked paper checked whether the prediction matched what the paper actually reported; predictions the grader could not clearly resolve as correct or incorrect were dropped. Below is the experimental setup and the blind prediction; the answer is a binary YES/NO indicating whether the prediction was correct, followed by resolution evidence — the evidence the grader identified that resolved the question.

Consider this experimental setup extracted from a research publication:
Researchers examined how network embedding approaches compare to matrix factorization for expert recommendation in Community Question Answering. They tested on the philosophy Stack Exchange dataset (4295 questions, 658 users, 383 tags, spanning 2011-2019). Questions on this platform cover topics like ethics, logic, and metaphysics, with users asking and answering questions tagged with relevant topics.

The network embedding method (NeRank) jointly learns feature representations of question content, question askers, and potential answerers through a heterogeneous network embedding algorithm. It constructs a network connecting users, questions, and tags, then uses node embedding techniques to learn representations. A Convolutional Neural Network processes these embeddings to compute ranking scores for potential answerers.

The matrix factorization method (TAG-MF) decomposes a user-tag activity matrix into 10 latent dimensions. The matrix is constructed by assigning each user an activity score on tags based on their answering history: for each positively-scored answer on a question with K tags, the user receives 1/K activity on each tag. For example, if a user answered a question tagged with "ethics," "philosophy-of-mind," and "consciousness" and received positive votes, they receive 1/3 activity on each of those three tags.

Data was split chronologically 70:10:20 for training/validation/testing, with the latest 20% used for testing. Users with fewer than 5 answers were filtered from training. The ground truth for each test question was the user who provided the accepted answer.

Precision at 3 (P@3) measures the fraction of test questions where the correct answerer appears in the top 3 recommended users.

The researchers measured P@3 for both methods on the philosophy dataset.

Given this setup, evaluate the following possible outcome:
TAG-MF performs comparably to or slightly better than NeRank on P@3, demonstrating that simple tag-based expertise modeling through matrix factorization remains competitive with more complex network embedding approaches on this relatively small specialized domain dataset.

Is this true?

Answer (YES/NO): YES